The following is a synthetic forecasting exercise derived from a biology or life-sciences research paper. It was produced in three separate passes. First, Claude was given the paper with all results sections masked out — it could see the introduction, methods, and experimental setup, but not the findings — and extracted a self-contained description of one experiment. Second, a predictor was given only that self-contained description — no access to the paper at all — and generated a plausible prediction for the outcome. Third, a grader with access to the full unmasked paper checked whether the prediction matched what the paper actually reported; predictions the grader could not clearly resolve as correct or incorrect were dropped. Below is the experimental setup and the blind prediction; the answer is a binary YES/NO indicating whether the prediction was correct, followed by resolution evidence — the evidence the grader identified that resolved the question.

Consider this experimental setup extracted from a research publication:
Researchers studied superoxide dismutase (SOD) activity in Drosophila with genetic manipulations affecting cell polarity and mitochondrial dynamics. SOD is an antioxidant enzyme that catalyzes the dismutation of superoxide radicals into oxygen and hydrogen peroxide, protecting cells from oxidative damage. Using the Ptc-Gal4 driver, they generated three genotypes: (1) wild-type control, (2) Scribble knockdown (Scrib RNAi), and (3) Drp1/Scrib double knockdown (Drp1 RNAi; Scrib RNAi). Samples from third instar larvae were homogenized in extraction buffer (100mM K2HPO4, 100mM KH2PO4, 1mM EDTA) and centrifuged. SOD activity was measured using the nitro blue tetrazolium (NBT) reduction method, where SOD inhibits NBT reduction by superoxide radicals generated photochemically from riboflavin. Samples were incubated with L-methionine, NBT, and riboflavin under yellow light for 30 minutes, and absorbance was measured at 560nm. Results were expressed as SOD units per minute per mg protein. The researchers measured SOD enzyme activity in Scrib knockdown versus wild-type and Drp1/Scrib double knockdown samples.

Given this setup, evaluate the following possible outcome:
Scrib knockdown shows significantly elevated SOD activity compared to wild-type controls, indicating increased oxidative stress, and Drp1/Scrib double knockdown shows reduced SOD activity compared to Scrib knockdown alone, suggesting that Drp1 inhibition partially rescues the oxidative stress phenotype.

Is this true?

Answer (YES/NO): YES